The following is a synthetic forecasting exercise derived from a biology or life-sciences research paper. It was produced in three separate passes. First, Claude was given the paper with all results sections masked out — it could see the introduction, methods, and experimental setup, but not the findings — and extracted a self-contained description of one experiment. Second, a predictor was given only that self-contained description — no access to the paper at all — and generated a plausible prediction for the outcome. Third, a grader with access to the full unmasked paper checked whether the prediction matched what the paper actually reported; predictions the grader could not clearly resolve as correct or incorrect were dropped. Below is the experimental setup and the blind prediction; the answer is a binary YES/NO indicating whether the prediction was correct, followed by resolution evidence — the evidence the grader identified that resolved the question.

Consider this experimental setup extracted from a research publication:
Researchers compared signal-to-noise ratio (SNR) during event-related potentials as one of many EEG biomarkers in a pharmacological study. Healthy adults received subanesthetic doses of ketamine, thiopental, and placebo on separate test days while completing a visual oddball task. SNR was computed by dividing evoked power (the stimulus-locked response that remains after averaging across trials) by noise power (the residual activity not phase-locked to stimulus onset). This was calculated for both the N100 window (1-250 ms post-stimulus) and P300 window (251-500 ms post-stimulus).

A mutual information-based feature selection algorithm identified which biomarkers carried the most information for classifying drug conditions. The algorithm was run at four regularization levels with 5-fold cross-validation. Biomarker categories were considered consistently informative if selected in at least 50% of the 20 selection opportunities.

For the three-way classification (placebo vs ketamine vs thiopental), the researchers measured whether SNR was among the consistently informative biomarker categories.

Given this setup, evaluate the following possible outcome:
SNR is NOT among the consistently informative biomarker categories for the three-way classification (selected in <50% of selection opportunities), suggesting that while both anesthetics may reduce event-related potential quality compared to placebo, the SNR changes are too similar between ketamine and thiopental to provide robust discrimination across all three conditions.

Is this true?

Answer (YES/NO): YES